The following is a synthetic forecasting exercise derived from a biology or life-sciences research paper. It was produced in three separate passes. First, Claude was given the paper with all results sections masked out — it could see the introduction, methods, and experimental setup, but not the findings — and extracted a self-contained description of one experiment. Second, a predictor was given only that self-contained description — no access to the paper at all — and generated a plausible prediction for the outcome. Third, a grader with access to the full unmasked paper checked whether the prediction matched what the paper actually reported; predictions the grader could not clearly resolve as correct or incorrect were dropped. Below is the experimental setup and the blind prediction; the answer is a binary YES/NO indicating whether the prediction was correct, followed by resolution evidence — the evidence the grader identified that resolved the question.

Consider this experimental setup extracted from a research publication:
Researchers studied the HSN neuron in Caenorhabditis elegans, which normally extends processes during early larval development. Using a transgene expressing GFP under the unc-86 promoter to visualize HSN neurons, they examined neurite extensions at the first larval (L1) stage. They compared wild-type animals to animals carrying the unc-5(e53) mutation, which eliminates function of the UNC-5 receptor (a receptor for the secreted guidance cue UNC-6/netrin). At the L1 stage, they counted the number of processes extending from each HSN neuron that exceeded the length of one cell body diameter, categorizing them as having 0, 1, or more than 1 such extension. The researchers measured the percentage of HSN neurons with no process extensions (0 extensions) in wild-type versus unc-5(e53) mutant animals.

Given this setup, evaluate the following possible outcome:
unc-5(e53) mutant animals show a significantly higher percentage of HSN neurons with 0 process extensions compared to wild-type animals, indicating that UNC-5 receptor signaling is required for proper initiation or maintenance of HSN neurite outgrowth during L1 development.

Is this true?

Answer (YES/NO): YES